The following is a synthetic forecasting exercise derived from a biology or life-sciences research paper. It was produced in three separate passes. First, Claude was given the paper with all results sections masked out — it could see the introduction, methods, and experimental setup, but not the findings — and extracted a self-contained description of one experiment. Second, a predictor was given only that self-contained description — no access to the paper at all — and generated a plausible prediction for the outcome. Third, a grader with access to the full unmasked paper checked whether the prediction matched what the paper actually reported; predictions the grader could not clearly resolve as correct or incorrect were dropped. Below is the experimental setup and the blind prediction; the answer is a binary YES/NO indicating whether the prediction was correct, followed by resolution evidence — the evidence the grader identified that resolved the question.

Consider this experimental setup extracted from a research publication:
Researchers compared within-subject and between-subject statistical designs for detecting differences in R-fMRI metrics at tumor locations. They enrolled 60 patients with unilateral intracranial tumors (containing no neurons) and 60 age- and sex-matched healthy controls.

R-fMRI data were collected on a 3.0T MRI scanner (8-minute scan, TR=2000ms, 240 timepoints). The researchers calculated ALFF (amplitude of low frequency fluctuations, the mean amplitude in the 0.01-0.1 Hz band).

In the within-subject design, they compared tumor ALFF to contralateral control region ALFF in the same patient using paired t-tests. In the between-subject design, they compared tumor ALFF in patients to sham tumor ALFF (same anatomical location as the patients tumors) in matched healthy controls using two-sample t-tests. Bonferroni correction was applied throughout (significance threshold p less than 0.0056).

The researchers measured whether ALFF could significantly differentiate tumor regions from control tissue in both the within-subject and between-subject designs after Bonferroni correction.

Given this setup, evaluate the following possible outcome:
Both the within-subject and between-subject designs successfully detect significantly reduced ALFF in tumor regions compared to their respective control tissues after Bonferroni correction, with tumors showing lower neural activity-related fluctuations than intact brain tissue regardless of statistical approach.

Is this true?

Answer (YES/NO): YES